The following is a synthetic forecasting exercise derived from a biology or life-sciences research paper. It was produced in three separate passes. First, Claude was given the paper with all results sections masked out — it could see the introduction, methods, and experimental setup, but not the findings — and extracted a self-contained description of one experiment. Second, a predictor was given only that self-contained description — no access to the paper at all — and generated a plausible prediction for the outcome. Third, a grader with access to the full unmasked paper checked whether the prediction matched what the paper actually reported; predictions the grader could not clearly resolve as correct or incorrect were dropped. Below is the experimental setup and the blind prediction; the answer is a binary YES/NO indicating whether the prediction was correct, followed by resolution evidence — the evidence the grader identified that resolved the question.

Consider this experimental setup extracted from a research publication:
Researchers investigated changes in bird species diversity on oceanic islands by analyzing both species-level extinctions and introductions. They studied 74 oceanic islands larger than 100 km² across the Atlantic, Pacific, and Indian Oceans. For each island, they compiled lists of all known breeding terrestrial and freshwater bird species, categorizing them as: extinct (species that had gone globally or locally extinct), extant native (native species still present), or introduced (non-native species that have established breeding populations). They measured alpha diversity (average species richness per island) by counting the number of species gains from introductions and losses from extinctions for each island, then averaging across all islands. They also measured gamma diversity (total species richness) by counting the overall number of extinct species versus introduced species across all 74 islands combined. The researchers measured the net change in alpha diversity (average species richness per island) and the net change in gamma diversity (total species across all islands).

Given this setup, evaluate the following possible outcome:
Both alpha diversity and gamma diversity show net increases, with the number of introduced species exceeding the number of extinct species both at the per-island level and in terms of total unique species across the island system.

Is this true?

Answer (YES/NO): NO